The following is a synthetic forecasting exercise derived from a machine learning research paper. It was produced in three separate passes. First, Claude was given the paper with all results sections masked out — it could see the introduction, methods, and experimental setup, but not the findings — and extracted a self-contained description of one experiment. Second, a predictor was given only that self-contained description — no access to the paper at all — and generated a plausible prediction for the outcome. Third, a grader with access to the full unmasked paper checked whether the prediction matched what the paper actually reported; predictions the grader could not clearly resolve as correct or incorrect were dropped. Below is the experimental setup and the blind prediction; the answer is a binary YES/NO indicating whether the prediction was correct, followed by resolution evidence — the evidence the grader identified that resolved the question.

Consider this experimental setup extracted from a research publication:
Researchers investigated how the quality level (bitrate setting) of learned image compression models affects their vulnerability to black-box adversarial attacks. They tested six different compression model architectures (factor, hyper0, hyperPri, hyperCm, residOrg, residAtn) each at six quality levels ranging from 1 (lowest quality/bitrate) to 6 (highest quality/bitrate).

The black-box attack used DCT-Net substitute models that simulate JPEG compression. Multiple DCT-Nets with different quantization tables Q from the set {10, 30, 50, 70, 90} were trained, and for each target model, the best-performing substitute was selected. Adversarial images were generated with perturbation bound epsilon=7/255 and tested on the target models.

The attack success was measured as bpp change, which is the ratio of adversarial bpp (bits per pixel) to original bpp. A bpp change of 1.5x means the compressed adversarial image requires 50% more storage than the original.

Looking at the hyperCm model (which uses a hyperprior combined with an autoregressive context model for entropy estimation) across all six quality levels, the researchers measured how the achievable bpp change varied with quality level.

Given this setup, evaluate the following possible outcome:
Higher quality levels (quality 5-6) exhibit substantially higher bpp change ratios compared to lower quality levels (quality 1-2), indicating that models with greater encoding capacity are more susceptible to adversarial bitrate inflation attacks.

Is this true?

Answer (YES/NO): YES